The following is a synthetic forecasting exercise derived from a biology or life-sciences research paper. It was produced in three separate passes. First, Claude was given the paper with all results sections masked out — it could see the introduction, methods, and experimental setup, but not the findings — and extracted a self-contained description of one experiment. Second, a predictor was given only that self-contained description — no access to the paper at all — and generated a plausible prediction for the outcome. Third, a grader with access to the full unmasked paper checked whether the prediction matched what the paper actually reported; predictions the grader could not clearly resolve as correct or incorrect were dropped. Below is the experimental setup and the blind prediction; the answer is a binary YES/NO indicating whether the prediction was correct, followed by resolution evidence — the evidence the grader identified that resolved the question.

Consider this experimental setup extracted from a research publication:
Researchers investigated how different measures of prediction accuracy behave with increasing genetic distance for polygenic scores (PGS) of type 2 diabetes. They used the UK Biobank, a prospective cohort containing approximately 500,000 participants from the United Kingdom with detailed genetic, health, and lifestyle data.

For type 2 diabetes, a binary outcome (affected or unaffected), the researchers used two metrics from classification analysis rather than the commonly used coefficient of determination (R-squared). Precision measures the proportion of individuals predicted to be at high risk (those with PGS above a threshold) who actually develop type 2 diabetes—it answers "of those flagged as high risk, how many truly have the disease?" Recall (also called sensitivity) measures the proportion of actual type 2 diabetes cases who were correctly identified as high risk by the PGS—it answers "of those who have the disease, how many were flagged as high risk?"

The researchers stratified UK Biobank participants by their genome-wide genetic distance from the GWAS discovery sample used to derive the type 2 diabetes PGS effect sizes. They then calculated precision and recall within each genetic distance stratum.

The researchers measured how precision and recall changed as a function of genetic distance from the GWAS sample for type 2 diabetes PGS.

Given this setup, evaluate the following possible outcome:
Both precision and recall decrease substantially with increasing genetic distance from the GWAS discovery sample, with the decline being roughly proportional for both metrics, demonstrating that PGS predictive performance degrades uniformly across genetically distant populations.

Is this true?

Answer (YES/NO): NO